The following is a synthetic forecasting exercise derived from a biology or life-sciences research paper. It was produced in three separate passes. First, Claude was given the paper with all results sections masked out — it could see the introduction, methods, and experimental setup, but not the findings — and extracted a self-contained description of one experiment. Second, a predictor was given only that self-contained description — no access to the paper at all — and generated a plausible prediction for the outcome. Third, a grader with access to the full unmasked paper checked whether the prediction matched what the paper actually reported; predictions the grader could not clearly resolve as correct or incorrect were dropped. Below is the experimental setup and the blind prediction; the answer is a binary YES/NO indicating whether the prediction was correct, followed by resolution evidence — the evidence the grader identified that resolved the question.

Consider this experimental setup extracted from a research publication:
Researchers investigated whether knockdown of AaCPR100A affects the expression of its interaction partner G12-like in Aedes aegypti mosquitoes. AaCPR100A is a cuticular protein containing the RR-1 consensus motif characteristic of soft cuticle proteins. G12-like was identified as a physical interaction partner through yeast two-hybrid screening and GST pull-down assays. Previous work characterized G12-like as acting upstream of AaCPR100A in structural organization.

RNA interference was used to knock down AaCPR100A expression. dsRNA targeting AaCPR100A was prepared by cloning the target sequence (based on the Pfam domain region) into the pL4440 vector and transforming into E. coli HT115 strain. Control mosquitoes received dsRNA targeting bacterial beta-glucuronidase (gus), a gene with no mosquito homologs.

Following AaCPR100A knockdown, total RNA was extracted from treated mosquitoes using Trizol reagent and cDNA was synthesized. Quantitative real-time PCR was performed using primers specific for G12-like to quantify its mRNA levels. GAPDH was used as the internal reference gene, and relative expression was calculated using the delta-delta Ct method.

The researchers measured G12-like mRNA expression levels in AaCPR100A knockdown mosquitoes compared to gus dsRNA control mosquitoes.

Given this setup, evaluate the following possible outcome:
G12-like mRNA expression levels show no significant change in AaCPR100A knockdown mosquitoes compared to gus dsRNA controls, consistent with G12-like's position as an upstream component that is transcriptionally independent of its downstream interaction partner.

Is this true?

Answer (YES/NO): YES